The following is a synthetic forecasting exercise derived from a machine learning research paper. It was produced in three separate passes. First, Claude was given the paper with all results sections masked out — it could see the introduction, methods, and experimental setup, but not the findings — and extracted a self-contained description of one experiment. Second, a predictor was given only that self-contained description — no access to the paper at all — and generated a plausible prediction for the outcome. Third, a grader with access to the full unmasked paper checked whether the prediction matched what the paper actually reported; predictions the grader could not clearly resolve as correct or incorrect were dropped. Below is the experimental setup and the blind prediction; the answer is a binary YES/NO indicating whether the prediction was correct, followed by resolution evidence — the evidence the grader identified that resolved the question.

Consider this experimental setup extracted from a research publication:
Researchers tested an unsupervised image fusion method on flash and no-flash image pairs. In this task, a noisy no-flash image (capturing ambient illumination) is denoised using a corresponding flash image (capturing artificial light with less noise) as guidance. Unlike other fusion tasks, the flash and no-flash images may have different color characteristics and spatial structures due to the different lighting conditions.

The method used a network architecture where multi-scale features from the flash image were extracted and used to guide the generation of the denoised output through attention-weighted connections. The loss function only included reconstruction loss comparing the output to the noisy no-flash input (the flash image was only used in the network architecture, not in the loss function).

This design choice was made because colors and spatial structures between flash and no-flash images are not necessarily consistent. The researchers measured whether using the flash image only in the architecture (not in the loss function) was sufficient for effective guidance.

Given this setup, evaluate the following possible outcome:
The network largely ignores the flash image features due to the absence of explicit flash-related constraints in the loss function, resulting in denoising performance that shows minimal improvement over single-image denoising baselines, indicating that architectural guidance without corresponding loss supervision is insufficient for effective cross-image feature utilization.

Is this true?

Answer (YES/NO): NO